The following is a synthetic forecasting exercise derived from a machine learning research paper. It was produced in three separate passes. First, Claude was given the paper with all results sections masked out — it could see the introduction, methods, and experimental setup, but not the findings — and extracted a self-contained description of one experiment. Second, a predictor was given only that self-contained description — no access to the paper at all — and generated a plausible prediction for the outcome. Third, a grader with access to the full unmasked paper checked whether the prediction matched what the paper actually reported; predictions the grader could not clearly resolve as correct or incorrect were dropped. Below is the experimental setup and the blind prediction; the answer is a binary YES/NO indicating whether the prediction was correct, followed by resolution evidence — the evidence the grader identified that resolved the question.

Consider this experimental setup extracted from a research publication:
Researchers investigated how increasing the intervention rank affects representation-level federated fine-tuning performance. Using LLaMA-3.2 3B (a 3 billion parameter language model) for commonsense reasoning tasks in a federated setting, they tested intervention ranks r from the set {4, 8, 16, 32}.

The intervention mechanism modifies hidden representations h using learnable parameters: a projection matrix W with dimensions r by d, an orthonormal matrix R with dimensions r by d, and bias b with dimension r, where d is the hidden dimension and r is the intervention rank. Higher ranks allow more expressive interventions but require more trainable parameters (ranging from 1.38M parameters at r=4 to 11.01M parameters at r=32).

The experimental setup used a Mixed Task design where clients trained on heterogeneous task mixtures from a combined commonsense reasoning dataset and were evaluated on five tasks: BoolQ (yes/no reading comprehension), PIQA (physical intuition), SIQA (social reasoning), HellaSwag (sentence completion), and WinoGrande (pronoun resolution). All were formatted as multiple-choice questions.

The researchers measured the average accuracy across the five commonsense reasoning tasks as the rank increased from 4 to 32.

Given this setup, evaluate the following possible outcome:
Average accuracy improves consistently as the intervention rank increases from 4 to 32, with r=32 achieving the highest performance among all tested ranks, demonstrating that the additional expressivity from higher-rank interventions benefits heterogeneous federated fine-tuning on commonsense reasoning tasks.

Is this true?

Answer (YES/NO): YES